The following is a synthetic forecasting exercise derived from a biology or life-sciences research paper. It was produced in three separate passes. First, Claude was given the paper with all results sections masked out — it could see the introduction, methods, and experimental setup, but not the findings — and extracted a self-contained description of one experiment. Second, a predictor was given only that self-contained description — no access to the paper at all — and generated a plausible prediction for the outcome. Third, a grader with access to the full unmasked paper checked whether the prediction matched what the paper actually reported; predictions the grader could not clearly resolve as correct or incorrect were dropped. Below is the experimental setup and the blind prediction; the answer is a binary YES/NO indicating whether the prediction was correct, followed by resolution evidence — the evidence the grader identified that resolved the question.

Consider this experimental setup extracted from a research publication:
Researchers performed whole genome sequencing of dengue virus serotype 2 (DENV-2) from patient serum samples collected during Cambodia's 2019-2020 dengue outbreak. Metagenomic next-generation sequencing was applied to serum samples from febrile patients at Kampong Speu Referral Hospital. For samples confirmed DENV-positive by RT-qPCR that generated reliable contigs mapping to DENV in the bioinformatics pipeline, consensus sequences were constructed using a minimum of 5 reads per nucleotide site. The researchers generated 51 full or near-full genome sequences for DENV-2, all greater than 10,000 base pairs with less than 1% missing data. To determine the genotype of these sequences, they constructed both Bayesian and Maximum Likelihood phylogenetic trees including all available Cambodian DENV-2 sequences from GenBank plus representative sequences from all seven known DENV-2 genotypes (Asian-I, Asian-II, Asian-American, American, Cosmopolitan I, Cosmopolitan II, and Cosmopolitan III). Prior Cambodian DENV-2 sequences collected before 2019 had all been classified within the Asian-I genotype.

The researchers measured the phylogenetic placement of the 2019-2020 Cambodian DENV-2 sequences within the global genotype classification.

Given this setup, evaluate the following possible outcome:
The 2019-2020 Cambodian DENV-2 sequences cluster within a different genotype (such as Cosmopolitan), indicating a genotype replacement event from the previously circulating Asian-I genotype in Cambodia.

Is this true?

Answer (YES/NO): YES